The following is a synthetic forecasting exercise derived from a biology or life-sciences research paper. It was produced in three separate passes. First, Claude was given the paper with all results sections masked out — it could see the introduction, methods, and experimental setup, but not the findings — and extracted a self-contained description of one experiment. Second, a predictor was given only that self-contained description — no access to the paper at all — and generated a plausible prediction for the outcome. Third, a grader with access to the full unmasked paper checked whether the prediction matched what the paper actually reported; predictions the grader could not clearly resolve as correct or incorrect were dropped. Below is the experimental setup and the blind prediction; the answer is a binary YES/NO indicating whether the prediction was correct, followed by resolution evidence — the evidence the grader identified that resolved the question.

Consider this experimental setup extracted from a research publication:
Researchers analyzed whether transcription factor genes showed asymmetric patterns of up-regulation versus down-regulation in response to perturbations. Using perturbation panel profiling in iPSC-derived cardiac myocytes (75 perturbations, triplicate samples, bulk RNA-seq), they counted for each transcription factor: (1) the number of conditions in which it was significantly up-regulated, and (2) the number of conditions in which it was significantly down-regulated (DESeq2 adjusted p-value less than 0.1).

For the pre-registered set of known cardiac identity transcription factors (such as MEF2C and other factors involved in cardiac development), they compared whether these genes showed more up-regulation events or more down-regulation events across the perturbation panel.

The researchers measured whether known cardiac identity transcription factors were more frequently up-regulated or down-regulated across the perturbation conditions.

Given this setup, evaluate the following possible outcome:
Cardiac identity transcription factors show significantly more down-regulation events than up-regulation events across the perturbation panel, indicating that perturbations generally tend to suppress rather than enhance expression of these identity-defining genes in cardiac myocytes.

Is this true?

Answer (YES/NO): NO